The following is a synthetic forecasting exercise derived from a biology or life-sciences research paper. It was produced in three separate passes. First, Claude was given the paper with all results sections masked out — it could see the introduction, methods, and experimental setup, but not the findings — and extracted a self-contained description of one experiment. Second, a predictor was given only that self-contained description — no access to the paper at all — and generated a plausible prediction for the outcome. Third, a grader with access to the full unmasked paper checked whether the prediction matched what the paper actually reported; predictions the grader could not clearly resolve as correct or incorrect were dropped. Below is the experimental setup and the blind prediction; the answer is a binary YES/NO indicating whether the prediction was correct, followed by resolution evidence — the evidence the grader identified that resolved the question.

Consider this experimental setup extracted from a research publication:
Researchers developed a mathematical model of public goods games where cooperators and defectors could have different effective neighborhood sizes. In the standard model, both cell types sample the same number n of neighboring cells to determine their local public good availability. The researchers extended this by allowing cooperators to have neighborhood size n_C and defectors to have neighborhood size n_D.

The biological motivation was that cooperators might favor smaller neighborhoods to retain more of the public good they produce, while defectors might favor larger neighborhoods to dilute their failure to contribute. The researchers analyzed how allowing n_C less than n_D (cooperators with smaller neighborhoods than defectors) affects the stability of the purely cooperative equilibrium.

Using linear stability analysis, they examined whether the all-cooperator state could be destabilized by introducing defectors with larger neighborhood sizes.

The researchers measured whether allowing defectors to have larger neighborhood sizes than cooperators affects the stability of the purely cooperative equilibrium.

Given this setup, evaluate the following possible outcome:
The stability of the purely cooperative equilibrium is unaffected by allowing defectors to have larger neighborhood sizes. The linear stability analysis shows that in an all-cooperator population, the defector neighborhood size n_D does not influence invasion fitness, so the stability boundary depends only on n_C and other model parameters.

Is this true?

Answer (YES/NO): NO